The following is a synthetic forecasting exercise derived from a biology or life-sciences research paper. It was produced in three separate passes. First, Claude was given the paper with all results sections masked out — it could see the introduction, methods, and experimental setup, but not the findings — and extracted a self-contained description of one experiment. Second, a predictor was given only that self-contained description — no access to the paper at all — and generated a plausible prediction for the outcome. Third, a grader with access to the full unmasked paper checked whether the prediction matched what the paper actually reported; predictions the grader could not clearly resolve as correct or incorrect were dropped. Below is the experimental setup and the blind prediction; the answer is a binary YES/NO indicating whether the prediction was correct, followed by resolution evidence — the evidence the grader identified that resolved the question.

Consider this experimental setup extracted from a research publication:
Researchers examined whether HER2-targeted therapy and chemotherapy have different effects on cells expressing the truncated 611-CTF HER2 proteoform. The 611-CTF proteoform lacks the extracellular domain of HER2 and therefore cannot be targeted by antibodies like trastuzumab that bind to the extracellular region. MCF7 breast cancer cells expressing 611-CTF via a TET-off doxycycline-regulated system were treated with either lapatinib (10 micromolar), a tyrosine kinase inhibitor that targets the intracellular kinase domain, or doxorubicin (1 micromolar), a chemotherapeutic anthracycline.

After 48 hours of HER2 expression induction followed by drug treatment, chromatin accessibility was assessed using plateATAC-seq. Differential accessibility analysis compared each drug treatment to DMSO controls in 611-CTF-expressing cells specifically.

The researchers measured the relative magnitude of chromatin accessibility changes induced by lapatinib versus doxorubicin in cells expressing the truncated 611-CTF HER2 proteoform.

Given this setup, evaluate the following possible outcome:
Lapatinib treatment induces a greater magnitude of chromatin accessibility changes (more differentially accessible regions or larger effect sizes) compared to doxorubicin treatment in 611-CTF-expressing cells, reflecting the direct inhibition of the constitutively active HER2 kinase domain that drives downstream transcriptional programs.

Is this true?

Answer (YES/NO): NO